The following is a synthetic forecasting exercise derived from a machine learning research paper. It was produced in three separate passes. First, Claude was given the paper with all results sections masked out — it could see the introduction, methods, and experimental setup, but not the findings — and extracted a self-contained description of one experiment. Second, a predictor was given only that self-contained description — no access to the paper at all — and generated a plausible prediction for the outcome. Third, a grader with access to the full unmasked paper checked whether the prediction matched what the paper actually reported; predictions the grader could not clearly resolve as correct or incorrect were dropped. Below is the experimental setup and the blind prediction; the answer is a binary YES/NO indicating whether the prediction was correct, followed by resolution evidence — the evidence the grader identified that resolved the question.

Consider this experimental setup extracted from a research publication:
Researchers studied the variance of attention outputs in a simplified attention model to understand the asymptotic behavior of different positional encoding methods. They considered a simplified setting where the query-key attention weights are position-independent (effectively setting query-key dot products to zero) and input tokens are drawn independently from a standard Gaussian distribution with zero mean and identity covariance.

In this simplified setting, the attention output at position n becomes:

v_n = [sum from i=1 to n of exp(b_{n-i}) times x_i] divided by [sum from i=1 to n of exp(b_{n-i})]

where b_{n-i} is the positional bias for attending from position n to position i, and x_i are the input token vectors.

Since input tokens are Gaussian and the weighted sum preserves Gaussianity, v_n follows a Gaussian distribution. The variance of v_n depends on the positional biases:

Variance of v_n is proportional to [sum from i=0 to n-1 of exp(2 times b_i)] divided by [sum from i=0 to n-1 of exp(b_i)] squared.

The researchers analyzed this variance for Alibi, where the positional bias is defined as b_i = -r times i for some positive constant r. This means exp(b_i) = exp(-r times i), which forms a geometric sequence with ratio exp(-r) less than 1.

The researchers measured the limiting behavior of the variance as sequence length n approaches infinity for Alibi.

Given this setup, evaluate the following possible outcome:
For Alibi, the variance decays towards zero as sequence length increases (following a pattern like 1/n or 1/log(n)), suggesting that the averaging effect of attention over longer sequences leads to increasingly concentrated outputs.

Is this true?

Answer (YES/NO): NO